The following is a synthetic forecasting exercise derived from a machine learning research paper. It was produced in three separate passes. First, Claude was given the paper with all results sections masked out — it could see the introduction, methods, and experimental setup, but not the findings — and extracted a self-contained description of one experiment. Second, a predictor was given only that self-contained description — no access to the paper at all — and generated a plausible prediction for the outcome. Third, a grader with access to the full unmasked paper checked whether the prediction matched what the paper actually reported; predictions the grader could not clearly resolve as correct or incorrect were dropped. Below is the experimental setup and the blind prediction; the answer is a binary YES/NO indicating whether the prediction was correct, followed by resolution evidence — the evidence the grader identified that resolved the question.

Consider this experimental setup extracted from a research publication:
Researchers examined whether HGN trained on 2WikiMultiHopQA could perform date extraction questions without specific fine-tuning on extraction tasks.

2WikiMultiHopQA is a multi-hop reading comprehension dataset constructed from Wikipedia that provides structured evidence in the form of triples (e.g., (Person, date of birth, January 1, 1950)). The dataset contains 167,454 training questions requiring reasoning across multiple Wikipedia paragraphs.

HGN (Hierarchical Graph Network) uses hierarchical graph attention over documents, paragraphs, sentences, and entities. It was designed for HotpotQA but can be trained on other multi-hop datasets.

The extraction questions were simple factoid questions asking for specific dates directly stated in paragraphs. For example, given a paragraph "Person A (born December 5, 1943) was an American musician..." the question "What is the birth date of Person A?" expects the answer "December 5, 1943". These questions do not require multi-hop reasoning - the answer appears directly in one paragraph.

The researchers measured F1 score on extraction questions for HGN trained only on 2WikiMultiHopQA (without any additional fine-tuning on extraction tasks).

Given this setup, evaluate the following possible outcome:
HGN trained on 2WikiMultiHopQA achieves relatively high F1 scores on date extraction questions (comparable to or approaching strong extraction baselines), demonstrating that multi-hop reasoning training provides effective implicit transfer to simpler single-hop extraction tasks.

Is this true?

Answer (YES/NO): NO